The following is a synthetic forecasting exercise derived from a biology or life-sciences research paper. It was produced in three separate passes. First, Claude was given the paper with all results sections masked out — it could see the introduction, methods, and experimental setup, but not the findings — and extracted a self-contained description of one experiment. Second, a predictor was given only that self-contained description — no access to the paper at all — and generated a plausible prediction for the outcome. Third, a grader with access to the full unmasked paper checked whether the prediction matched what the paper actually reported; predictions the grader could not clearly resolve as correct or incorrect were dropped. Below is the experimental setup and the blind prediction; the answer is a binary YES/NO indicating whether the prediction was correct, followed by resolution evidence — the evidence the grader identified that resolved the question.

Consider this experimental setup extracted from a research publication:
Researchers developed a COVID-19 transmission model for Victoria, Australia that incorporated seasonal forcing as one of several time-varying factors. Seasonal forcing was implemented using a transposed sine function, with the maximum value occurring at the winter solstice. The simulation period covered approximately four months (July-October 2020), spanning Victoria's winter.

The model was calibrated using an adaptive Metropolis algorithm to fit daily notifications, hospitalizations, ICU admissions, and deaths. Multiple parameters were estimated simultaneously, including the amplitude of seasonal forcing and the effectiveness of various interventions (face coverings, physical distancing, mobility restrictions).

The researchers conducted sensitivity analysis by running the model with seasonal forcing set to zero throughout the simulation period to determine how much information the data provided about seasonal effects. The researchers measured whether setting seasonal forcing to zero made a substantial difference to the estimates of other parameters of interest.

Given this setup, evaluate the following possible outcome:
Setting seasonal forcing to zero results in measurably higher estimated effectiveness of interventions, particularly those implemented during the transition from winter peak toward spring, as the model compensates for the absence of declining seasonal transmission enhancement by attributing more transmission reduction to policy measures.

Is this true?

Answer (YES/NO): NO